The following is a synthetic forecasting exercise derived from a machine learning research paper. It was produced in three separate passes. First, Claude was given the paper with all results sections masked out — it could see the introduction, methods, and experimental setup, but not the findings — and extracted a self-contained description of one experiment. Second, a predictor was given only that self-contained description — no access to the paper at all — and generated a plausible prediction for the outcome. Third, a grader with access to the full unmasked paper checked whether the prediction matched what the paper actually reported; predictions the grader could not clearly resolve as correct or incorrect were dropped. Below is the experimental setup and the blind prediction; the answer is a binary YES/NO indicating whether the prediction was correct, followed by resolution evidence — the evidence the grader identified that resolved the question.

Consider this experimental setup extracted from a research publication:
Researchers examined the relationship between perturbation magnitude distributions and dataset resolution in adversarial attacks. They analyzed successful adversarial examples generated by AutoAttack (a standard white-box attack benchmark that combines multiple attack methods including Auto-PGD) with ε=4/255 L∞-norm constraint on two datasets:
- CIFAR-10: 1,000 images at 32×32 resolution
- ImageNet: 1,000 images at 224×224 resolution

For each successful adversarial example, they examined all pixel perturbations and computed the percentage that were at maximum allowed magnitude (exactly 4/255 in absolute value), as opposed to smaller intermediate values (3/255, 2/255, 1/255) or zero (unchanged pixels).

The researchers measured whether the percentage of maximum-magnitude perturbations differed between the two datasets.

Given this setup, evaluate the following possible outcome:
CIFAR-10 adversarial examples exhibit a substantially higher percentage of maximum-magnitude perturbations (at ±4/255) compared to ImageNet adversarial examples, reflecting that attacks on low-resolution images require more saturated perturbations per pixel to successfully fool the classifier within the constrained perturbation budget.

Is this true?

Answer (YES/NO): YES